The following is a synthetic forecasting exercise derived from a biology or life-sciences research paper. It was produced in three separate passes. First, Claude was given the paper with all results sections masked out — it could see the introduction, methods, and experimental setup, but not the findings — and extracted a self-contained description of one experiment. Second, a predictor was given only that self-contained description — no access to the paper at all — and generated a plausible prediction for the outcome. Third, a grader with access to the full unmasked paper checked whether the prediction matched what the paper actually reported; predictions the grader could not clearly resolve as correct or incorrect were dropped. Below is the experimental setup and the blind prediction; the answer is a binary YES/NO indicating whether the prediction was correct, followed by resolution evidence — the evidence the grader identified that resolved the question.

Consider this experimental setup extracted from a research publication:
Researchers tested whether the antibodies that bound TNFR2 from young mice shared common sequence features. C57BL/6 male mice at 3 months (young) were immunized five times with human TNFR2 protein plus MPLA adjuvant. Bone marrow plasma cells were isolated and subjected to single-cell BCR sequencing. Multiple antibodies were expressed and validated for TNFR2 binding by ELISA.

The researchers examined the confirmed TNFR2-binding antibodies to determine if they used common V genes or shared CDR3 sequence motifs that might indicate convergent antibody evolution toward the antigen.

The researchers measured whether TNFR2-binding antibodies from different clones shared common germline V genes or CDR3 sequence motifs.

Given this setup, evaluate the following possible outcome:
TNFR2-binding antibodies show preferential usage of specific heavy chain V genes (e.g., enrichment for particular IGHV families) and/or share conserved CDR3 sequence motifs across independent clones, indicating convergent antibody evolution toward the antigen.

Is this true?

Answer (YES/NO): NO